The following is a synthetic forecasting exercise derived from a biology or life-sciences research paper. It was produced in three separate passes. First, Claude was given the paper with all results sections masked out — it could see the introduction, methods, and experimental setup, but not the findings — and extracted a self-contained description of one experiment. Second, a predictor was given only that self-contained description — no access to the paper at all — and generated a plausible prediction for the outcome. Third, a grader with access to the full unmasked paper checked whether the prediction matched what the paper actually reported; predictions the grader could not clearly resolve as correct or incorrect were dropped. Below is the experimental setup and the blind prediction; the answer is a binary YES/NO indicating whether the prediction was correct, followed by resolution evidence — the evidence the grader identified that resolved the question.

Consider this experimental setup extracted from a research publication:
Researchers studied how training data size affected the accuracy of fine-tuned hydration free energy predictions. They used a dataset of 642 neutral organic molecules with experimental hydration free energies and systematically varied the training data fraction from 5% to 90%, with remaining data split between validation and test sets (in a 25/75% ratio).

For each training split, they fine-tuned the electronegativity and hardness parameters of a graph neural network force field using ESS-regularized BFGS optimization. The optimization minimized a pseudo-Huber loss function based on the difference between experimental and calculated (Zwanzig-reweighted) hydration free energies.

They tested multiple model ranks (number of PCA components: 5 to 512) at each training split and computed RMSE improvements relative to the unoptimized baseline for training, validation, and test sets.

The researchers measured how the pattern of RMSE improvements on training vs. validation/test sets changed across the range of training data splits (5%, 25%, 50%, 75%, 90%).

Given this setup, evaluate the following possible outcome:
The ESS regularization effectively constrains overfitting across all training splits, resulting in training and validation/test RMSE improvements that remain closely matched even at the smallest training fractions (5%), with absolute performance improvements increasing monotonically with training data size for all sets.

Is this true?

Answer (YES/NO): NO